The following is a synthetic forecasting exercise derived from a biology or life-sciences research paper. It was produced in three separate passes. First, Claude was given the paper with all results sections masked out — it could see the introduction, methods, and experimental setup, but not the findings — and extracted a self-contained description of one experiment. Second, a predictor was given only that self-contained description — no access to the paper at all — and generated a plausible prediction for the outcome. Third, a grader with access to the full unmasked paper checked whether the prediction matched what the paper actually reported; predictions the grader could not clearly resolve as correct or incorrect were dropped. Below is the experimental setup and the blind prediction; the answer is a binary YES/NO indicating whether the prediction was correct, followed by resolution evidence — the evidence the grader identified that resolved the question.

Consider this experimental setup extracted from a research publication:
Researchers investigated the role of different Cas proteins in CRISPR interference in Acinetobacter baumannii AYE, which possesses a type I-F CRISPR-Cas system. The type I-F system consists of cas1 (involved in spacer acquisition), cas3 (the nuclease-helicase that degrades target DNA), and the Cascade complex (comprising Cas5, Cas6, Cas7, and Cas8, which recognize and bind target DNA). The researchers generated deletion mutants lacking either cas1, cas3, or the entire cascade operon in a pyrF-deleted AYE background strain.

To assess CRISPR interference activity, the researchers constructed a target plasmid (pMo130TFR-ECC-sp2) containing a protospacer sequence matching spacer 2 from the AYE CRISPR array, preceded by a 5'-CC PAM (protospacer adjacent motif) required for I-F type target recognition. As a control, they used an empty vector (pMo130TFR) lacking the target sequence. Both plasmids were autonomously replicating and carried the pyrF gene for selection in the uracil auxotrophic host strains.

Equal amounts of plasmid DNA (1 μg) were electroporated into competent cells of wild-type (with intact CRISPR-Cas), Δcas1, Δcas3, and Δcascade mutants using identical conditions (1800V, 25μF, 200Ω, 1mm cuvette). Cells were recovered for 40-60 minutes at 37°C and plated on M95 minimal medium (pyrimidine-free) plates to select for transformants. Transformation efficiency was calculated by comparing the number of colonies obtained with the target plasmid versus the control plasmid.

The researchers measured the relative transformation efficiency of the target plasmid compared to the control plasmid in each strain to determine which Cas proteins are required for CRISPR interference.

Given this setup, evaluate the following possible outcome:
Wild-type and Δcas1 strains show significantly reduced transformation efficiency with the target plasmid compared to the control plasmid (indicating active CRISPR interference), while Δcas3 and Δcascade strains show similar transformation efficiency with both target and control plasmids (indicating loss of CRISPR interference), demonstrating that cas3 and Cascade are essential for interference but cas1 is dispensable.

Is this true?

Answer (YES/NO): YES